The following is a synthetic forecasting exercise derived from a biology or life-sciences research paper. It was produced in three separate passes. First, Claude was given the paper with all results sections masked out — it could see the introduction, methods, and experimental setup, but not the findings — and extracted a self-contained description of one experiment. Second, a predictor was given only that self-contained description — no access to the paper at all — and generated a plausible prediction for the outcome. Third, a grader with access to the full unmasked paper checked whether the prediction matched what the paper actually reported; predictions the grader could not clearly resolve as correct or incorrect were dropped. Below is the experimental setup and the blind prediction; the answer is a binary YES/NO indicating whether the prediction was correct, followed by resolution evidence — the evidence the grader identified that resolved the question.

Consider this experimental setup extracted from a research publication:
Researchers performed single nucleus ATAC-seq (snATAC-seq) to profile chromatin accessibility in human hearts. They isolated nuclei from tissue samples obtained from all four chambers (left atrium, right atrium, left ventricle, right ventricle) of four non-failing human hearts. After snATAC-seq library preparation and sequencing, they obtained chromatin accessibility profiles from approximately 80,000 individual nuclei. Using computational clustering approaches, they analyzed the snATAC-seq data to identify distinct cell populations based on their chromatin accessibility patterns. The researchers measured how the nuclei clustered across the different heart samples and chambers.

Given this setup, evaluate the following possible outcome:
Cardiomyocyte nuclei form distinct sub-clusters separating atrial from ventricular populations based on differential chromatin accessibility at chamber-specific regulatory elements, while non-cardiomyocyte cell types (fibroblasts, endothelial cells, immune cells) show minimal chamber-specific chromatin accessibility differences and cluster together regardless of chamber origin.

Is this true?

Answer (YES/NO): NO